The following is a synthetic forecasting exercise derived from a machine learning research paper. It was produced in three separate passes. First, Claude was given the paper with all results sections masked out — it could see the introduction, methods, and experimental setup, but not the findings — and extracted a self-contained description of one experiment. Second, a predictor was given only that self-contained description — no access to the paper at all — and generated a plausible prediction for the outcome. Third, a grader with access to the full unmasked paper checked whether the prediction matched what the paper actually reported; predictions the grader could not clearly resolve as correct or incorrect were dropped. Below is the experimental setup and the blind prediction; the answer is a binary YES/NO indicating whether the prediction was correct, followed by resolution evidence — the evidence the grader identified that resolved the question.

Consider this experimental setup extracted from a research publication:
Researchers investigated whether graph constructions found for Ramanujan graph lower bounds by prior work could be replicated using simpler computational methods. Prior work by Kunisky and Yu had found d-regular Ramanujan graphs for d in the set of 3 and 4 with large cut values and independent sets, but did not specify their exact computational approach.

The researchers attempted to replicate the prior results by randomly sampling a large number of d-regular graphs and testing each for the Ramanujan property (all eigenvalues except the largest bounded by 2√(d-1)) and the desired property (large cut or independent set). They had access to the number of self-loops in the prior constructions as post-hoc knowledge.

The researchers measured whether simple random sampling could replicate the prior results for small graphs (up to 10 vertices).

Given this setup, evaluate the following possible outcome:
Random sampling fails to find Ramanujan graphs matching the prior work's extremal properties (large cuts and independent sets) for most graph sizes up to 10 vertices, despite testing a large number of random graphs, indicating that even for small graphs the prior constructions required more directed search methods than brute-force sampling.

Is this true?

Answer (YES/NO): NO